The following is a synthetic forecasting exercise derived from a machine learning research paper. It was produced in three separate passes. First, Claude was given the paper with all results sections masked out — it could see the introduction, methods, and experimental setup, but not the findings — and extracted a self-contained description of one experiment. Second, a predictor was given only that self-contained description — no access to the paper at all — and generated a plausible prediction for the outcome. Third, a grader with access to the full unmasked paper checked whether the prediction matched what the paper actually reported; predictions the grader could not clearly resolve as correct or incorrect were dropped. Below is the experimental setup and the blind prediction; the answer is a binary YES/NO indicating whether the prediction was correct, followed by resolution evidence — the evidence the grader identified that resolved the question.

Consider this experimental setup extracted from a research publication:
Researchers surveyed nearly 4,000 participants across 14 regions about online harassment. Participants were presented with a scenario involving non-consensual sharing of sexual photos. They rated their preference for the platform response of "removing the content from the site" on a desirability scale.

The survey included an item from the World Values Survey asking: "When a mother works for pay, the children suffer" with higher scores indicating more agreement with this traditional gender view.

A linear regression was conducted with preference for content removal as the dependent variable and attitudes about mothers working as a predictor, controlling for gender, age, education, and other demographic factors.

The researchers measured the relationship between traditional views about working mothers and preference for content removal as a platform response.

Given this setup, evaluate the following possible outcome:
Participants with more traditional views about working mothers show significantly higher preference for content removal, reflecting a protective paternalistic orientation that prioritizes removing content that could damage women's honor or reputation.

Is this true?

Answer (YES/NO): NO